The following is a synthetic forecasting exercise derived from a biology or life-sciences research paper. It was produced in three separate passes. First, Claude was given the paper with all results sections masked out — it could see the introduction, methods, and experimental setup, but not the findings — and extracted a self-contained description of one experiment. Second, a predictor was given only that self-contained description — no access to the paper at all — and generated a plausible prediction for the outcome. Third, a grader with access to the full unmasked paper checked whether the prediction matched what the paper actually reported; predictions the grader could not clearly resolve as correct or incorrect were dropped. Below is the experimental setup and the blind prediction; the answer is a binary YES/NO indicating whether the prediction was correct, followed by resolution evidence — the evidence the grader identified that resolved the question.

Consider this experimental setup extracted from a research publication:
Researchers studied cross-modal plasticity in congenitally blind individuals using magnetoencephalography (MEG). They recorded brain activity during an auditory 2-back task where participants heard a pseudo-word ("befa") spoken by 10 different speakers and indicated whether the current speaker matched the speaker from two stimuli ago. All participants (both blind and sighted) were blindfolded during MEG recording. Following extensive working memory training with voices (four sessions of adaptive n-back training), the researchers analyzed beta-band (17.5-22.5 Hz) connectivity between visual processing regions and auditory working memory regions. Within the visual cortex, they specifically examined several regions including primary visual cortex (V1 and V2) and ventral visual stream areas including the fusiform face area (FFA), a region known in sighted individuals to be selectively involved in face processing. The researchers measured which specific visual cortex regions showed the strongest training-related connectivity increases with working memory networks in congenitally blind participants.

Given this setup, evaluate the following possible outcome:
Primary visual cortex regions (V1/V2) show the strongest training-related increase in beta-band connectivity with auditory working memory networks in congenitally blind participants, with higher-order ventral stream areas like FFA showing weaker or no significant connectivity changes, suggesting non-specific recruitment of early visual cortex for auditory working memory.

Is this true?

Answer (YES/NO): NO